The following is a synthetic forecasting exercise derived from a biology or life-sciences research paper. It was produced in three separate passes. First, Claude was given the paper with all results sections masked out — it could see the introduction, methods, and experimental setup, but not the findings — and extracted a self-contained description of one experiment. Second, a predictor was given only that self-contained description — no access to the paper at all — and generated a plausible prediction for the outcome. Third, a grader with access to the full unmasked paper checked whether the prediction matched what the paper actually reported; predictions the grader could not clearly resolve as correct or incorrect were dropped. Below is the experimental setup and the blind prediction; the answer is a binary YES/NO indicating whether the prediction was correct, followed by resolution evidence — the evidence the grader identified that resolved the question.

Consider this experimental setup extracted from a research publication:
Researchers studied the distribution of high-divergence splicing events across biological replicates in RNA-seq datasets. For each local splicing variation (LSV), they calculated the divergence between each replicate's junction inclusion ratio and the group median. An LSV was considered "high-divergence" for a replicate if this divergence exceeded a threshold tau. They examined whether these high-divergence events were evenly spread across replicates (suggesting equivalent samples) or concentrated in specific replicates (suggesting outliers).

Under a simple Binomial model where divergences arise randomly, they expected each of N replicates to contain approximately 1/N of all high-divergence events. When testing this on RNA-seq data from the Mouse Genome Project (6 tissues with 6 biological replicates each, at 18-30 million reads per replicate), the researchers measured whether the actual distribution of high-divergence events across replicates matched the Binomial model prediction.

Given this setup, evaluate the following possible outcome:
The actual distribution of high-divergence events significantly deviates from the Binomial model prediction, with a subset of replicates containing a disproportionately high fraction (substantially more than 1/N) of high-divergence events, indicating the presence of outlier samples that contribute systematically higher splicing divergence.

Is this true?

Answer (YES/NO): YES